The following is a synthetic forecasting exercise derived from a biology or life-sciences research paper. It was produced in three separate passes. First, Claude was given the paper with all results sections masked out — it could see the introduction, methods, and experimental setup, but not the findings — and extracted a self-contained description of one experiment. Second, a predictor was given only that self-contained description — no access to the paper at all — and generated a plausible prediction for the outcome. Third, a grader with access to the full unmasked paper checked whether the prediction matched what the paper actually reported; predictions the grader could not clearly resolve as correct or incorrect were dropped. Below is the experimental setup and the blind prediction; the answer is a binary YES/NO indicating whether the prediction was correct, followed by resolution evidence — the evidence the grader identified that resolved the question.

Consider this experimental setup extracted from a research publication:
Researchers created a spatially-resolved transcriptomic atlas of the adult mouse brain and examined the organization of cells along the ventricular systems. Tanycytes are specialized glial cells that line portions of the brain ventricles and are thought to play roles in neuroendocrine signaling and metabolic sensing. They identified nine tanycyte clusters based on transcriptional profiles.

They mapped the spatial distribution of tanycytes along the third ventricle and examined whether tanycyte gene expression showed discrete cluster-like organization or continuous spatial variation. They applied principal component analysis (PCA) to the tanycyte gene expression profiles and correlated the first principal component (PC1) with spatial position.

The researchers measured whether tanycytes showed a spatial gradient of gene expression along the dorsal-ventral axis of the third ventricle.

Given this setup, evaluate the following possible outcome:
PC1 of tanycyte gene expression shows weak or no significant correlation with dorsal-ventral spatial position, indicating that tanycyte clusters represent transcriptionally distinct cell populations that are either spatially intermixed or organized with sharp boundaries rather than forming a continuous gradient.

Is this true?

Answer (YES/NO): NO